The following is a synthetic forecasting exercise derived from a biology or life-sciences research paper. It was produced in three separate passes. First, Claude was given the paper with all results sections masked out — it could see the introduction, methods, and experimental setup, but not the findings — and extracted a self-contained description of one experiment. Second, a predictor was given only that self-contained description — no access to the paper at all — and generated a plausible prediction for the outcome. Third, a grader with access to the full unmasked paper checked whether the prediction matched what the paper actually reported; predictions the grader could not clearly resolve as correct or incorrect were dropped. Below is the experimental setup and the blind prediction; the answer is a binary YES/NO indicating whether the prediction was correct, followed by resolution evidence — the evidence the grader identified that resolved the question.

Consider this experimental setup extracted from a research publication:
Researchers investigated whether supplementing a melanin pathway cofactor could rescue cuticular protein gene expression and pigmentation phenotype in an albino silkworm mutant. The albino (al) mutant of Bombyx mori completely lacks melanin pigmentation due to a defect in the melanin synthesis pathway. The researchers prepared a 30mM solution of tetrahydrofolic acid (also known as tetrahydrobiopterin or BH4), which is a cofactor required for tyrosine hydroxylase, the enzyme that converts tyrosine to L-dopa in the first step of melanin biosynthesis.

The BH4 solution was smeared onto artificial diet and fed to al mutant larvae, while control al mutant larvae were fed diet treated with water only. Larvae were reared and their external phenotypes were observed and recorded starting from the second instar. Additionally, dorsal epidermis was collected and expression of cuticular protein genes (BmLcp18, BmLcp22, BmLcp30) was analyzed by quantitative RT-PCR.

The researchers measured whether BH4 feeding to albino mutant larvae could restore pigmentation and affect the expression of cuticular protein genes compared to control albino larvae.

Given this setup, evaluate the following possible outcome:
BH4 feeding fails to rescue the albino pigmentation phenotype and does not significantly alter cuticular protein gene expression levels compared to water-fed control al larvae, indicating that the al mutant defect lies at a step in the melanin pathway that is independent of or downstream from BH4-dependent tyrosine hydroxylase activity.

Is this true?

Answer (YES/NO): NO